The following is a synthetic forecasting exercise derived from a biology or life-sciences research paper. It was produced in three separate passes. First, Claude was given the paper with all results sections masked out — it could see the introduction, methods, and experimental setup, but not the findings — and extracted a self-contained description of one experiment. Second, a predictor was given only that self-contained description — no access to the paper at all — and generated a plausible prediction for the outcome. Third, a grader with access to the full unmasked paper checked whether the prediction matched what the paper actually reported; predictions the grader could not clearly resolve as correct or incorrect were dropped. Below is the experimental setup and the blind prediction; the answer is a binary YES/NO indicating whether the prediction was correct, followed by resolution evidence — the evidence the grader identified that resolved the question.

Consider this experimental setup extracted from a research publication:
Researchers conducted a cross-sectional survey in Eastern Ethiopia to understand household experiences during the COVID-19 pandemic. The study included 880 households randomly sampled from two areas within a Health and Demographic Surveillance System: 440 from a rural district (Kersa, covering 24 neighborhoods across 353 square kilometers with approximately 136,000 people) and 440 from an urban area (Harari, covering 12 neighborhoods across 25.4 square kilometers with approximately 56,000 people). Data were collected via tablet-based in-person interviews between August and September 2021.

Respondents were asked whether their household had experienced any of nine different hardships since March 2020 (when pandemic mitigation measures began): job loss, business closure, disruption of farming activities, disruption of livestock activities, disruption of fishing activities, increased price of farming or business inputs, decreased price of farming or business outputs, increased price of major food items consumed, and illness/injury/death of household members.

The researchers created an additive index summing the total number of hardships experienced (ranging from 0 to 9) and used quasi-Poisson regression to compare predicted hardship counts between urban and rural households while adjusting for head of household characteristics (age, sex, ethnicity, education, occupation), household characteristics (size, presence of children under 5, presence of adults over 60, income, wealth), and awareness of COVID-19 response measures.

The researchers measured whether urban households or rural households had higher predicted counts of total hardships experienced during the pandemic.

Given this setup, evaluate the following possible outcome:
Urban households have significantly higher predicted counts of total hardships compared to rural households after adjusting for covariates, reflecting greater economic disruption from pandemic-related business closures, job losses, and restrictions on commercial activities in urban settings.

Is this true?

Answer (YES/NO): NO